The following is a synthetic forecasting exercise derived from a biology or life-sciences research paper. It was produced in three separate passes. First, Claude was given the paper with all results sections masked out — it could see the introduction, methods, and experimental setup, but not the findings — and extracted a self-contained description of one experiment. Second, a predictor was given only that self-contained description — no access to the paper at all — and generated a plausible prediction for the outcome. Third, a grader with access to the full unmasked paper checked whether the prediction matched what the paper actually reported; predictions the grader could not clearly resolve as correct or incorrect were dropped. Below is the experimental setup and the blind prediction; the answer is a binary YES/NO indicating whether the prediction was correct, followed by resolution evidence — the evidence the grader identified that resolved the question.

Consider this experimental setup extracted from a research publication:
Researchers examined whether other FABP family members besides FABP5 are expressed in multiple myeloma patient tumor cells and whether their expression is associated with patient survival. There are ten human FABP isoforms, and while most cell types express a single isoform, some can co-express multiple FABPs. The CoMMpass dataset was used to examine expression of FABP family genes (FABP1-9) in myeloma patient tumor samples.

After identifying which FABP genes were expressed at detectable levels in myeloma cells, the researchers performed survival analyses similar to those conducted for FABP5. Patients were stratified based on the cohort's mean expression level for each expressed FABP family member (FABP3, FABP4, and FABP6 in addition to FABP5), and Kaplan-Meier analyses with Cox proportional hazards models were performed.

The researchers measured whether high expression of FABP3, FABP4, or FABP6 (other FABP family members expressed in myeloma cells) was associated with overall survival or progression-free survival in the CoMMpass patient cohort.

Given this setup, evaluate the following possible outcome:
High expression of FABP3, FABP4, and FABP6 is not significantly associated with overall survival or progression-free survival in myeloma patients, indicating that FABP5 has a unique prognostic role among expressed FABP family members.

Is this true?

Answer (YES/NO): NO